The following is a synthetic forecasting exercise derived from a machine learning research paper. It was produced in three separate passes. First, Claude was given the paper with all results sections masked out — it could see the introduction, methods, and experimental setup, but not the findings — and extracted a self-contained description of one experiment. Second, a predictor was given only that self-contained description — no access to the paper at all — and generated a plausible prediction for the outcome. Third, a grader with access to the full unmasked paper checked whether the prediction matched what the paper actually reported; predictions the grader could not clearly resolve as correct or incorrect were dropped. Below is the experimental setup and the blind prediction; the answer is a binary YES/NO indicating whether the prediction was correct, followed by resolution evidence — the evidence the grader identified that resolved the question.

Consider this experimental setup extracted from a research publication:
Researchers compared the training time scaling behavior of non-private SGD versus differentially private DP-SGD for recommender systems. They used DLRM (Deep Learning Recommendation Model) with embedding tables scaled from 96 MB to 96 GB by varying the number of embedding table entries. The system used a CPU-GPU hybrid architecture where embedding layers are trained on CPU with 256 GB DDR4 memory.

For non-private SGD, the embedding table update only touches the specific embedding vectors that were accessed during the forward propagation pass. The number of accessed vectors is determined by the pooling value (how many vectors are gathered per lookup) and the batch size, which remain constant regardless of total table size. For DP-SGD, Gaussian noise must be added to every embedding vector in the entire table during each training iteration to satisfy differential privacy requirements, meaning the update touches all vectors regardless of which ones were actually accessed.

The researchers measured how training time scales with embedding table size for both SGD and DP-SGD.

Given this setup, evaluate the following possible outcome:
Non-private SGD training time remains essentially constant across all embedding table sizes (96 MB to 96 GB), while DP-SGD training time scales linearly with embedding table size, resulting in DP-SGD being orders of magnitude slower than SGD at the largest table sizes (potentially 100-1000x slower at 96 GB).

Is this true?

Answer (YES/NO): YES